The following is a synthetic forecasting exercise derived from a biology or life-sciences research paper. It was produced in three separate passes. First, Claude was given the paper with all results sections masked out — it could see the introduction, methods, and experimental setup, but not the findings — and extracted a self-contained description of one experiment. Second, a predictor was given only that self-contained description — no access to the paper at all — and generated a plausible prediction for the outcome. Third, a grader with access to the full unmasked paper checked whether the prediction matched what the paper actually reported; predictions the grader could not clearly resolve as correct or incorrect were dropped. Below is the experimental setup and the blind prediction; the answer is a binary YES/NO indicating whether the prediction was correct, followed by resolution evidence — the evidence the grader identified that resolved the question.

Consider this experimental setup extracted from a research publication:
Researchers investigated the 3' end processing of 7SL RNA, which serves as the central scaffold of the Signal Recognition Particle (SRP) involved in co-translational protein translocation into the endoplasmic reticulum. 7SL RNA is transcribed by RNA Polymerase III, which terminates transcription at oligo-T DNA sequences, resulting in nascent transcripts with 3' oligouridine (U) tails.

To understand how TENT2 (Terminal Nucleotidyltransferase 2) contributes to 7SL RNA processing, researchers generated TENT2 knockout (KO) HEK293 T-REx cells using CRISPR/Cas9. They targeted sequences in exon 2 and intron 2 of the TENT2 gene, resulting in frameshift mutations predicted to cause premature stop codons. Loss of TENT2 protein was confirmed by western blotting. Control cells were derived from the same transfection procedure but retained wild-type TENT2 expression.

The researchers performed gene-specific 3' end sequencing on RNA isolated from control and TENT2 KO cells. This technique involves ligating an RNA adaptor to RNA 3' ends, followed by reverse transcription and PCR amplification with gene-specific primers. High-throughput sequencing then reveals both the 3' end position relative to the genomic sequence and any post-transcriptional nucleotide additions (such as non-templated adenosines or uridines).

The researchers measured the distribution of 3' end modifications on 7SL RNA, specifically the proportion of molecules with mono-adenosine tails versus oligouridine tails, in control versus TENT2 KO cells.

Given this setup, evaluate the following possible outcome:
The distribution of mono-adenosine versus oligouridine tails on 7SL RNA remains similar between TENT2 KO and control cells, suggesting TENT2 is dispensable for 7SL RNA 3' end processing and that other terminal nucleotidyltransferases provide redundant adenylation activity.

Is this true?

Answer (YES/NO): NO